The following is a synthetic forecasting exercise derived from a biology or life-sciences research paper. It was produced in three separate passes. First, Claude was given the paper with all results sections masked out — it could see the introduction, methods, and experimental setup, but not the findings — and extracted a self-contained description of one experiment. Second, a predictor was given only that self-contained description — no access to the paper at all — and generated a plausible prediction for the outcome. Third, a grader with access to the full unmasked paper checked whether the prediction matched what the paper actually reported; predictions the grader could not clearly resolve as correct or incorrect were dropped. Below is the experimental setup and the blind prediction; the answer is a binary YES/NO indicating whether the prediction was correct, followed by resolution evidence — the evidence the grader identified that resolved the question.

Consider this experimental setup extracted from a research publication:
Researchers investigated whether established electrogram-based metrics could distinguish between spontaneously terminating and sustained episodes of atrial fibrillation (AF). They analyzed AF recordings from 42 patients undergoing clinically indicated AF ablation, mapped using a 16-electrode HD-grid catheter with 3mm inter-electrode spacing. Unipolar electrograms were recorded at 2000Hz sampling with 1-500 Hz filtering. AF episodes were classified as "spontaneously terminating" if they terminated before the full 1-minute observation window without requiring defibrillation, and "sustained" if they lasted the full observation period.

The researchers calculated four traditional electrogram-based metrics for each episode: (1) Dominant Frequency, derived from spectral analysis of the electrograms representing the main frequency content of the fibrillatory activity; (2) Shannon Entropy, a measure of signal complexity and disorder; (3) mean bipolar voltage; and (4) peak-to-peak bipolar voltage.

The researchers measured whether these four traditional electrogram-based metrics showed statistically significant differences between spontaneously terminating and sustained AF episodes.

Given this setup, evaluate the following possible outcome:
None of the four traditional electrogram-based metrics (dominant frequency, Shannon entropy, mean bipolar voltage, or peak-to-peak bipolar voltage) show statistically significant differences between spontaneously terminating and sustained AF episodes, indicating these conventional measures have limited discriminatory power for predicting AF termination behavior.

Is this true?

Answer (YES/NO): YES